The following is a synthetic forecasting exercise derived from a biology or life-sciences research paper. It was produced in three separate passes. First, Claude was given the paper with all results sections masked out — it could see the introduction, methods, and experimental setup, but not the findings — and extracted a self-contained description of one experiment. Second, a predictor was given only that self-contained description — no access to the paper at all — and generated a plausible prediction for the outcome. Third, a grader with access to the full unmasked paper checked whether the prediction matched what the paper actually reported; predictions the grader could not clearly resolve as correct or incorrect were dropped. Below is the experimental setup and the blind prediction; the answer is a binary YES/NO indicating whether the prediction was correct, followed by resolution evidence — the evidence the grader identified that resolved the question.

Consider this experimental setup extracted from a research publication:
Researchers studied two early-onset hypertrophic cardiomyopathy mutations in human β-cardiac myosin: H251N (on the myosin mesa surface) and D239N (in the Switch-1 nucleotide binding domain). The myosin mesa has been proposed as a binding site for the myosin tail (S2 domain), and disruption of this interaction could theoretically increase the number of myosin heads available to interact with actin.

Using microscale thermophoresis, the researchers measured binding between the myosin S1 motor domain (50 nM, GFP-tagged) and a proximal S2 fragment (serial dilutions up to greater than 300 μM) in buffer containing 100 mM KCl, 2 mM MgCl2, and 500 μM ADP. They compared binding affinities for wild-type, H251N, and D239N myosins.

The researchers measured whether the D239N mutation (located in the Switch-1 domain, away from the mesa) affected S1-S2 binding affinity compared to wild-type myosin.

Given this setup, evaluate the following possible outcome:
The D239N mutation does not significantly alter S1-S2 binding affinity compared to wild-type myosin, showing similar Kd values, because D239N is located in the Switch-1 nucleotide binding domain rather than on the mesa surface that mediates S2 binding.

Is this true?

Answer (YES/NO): YES